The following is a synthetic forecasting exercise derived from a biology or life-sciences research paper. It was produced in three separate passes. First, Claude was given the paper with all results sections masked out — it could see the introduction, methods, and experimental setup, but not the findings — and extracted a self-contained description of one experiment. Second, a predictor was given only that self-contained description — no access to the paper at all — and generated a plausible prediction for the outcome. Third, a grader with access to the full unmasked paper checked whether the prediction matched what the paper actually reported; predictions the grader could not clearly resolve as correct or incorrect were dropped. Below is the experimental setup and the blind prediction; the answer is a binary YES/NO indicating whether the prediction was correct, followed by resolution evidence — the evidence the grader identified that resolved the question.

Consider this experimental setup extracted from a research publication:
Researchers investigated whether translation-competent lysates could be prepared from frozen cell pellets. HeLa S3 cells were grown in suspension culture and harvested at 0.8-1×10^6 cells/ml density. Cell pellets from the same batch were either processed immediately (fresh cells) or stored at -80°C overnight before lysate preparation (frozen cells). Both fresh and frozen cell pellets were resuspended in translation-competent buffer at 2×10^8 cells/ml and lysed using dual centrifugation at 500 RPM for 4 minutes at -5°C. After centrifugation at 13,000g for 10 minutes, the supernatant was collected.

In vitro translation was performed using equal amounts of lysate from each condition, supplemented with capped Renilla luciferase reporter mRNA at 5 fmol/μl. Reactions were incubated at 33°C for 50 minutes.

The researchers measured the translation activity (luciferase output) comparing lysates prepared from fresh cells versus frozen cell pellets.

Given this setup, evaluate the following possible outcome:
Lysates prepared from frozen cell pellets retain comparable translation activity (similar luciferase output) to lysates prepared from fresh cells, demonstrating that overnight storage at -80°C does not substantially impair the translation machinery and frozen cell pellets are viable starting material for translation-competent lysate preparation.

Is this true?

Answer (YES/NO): NO